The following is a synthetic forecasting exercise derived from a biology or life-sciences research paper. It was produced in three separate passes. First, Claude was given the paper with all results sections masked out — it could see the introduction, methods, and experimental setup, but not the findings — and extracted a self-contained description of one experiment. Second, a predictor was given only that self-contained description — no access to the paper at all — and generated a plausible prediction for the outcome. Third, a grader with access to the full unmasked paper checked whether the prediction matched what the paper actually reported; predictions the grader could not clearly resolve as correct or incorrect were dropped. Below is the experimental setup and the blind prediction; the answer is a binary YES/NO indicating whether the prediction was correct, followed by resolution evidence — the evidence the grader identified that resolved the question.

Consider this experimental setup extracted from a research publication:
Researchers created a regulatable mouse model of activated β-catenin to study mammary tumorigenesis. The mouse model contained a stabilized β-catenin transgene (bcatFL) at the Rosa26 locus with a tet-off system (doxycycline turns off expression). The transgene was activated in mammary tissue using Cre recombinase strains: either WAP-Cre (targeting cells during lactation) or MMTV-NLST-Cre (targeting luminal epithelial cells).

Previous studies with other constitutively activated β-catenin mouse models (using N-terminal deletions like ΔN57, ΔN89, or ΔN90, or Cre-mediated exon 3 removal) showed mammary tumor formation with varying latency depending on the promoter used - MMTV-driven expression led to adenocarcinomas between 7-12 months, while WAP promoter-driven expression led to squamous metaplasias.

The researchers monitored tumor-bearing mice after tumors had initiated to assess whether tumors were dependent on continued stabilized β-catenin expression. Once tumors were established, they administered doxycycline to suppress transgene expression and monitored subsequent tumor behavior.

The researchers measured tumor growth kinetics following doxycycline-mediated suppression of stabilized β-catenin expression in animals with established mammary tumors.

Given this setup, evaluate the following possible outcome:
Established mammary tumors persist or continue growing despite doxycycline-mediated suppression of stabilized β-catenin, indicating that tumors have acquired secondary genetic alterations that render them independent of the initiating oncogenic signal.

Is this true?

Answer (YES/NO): YES